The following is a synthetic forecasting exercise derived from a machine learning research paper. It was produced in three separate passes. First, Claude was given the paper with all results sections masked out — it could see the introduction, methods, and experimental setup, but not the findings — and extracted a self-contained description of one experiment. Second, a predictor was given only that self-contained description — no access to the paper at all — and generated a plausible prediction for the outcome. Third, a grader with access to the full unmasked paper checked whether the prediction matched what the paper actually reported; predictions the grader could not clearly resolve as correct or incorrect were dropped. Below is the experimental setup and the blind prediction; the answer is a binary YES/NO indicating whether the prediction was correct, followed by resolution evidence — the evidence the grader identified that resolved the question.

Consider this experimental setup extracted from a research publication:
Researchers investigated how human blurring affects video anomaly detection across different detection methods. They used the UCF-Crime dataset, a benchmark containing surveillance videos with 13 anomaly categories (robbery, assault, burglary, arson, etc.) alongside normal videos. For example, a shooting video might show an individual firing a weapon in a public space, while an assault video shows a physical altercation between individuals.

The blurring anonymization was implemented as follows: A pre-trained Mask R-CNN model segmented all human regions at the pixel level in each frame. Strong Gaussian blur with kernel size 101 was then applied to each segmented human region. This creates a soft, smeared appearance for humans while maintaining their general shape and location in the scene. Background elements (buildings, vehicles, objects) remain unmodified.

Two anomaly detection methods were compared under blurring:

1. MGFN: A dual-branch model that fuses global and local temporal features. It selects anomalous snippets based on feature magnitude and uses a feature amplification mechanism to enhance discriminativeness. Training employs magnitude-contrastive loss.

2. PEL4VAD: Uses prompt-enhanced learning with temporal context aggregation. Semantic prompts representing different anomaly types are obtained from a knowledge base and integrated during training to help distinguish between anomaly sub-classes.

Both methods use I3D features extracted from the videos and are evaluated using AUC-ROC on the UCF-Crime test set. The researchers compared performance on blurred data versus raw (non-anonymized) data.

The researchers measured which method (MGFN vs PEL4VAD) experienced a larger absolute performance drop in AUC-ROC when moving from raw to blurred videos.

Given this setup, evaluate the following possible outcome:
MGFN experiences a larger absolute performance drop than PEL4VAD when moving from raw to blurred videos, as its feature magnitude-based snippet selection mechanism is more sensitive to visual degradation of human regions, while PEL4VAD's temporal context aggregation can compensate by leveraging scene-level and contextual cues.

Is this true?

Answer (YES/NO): NO